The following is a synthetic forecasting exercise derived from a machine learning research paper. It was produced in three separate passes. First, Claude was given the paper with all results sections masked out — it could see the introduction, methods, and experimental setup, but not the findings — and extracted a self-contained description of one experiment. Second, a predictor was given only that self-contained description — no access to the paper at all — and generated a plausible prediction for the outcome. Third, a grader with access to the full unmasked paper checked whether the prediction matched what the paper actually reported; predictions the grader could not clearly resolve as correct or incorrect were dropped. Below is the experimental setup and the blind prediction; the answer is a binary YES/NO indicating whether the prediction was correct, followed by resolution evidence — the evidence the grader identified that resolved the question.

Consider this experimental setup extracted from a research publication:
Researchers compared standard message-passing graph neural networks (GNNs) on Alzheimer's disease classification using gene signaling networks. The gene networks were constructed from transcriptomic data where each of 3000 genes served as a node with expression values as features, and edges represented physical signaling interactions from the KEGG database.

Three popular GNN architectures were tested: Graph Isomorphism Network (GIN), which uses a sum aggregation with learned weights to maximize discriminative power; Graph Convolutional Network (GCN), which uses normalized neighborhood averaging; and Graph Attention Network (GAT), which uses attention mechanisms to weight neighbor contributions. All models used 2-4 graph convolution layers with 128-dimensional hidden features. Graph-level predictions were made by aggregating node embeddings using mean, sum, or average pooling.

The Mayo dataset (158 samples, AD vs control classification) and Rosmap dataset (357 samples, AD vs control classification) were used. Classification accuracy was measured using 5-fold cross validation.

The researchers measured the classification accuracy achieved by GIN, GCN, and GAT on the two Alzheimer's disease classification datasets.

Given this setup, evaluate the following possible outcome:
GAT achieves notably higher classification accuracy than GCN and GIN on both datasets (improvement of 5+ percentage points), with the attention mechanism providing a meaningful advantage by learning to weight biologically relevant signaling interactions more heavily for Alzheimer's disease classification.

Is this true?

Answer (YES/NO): NO